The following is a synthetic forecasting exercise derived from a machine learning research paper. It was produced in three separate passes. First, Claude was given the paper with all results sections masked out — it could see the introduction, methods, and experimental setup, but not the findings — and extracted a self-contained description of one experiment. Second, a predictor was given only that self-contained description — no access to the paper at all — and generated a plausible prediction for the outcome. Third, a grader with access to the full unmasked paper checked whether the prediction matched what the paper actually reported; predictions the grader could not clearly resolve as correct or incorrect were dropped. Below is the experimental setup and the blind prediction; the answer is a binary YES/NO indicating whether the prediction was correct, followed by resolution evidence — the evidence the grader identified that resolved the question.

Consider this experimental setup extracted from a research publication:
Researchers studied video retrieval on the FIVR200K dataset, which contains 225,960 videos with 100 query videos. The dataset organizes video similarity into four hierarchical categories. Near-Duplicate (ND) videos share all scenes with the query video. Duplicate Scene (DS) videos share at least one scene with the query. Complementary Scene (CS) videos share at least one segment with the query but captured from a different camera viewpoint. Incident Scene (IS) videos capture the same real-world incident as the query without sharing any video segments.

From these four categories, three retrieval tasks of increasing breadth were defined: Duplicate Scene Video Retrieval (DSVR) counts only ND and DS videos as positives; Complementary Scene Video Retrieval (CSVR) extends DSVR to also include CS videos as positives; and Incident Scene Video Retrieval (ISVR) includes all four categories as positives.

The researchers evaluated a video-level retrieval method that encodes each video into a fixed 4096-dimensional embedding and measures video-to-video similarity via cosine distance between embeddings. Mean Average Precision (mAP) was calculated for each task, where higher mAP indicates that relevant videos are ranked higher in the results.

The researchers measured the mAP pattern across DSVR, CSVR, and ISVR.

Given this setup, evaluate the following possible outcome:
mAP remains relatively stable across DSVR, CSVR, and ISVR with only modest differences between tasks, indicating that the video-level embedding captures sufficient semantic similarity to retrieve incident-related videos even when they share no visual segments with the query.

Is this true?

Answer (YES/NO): NO